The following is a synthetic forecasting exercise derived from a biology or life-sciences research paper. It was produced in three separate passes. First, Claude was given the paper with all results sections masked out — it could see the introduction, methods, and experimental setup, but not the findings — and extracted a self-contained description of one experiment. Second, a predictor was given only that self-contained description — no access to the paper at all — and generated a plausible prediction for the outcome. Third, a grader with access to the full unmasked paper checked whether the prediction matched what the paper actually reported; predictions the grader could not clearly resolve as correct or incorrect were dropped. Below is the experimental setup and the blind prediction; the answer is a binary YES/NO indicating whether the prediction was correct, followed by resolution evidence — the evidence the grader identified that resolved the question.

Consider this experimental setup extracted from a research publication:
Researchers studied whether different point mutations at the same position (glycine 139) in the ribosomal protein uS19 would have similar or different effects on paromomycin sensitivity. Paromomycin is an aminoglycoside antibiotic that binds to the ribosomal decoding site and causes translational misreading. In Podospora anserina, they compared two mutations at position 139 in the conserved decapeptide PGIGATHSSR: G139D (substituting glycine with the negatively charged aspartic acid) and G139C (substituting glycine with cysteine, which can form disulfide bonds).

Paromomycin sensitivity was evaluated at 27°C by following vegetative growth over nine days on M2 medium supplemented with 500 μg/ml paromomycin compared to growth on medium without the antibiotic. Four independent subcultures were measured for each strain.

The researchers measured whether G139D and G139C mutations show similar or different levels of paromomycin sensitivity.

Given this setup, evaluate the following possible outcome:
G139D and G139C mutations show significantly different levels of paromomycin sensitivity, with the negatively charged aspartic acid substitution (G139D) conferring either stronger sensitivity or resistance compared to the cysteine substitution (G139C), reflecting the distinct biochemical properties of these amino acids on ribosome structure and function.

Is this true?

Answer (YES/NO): NO